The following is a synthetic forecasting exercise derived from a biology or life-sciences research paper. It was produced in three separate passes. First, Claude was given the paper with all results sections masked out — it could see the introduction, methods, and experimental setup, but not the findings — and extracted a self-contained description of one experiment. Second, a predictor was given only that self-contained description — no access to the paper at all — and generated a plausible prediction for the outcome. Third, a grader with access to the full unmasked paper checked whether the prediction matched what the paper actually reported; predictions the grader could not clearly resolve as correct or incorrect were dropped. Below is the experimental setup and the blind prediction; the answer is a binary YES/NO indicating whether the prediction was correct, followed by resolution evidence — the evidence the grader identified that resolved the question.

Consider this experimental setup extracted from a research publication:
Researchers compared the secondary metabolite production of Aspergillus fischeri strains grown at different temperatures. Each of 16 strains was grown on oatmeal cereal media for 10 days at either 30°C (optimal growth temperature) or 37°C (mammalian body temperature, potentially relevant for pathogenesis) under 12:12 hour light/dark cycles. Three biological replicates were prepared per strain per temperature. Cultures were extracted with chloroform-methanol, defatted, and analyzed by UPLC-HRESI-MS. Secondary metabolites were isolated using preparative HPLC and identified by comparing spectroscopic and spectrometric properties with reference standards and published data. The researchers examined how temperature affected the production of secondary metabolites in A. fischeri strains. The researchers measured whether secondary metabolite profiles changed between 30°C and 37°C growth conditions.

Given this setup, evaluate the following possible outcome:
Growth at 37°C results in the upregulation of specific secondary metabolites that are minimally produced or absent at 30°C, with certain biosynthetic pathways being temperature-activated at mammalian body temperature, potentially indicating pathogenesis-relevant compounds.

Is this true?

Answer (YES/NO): YES